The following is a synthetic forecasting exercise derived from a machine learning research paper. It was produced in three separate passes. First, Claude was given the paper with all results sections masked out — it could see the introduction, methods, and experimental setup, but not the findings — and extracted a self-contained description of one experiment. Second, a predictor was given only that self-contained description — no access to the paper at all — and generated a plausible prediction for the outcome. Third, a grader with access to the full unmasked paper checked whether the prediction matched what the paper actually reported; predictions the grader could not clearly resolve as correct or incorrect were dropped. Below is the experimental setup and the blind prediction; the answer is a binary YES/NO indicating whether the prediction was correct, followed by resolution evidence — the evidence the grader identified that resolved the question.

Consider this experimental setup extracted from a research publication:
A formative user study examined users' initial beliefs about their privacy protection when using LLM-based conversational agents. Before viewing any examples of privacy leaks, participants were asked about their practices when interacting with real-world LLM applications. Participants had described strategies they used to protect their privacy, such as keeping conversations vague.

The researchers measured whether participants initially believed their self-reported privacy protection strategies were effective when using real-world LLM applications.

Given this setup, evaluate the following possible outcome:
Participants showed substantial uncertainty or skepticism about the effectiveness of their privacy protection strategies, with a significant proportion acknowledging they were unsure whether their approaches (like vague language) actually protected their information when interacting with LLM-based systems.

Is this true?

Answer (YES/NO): NO